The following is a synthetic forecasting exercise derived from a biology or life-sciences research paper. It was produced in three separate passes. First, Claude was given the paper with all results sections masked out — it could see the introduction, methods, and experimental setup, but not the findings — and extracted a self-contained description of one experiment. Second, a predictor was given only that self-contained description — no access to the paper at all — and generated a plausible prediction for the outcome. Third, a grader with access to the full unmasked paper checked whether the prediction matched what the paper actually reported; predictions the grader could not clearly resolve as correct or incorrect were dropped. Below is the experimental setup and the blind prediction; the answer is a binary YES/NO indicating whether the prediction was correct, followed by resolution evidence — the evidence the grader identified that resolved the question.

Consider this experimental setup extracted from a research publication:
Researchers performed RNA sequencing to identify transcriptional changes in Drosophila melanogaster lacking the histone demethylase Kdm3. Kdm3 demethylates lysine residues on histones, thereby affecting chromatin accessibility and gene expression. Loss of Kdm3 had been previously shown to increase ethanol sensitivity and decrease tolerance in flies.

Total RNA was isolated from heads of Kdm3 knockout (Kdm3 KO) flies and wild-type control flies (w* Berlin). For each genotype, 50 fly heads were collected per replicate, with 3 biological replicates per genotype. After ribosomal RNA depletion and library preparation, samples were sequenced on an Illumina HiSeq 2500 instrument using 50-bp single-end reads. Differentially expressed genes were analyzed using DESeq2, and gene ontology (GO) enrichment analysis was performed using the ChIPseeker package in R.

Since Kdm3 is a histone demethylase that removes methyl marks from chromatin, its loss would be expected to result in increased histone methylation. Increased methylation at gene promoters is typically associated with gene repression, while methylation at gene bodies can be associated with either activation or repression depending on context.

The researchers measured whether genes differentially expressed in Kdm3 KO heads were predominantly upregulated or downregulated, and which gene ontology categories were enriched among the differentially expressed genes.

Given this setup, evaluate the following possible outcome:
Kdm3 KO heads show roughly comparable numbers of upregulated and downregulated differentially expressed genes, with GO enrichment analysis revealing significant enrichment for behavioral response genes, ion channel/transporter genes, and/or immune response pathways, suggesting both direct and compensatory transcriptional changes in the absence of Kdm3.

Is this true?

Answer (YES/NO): NO